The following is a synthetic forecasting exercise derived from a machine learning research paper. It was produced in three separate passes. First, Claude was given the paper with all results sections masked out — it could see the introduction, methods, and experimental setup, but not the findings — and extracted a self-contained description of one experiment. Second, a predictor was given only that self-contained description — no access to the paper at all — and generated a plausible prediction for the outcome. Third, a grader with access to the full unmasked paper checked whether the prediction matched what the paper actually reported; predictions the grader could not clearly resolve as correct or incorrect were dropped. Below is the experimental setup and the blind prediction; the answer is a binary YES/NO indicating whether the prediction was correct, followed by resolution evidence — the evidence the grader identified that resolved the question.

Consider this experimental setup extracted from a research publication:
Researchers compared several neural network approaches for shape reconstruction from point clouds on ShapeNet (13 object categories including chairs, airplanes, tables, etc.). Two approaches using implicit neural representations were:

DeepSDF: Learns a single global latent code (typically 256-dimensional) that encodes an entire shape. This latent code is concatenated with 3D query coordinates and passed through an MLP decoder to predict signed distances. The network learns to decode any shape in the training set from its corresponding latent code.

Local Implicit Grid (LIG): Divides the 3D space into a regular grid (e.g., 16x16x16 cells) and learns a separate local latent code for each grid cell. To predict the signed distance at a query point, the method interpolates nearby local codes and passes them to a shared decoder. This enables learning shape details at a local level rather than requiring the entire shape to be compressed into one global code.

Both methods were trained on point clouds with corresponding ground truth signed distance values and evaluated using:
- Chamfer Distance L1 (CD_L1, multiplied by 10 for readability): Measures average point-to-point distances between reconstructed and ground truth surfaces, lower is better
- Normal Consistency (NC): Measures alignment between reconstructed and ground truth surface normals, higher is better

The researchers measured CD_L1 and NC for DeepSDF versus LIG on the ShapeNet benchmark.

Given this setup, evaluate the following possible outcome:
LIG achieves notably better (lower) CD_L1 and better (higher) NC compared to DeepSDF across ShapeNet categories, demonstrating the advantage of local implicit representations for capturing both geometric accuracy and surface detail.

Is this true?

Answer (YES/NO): NO